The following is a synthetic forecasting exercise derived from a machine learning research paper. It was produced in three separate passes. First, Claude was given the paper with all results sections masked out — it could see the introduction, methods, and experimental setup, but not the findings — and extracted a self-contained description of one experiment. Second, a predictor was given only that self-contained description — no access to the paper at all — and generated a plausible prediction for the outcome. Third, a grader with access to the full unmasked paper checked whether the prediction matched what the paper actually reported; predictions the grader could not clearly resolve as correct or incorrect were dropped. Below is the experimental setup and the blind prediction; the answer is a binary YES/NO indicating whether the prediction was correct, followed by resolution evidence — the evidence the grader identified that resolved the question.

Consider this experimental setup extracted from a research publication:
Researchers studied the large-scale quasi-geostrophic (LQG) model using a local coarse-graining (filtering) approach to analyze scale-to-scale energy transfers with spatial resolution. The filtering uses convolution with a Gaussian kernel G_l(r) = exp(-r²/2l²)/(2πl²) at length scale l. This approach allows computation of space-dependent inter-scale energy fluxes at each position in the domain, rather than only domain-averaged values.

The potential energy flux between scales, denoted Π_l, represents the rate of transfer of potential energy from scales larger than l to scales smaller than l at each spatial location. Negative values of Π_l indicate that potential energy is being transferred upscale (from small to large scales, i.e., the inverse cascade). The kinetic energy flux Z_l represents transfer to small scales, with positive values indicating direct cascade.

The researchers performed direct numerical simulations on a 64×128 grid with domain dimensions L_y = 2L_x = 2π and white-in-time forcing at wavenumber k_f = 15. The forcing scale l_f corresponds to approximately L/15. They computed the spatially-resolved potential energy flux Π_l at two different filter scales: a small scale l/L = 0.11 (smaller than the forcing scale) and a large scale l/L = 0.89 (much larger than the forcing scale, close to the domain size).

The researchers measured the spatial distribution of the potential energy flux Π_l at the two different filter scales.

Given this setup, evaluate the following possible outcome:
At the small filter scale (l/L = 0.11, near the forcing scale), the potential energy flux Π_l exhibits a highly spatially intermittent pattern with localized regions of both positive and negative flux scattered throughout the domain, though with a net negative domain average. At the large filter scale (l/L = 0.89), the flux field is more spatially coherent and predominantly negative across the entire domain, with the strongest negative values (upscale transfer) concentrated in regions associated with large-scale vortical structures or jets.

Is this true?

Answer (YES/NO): NO